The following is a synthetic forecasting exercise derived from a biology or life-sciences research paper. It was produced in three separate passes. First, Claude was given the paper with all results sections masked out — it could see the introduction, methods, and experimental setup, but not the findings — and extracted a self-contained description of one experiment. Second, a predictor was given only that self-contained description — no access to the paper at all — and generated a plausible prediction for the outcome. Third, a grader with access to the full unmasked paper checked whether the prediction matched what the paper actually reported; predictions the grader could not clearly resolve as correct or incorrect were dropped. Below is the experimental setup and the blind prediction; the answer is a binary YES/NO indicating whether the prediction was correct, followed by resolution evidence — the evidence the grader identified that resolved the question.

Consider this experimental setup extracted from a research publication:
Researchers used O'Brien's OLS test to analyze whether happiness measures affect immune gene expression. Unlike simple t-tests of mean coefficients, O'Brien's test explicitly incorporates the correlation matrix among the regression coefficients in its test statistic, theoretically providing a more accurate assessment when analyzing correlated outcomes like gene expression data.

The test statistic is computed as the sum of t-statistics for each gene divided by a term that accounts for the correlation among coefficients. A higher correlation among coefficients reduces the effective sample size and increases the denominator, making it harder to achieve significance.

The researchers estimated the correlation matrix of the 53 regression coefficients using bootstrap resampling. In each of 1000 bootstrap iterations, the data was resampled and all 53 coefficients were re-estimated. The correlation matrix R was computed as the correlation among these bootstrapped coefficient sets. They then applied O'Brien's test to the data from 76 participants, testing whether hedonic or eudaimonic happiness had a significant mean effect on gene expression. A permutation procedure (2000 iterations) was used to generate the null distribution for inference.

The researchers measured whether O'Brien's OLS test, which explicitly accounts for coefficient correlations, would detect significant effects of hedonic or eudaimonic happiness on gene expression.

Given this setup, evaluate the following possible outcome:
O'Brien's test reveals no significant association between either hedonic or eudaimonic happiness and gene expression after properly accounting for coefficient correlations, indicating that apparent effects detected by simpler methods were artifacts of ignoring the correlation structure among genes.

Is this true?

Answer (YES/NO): YES